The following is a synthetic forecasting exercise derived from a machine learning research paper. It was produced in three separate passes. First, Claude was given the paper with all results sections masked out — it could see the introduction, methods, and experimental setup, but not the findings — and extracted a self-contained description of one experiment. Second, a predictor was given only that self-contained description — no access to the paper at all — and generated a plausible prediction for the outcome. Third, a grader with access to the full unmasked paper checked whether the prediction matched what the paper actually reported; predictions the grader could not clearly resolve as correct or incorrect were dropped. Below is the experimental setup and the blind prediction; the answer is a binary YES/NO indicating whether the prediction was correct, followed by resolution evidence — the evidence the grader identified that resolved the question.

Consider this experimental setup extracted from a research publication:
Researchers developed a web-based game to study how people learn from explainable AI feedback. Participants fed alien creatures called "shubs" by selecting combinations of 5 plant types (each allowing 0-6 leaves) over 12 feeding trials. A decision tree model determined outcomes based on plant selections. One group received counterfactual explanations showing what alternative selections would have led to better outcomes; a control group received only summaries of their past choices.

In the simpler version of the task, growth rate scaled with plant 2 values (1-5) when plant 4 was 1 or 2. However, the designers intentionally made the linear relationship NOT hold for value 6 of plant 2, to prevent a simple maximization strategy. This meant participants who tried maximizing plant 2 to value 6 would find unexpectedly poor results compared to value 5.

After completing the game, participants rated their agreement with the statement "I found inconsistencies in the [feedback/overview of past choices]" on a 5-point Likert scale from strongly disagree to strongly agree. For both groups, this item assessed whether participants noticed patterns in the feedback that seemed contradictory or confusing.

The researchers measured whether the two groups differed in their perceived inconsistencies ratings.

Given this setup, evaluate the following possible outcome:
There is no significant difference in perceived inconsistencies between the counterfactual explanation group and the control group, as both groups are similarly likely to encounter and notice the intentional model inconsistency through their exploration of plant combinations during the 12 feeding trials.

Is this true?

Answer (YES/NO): YES